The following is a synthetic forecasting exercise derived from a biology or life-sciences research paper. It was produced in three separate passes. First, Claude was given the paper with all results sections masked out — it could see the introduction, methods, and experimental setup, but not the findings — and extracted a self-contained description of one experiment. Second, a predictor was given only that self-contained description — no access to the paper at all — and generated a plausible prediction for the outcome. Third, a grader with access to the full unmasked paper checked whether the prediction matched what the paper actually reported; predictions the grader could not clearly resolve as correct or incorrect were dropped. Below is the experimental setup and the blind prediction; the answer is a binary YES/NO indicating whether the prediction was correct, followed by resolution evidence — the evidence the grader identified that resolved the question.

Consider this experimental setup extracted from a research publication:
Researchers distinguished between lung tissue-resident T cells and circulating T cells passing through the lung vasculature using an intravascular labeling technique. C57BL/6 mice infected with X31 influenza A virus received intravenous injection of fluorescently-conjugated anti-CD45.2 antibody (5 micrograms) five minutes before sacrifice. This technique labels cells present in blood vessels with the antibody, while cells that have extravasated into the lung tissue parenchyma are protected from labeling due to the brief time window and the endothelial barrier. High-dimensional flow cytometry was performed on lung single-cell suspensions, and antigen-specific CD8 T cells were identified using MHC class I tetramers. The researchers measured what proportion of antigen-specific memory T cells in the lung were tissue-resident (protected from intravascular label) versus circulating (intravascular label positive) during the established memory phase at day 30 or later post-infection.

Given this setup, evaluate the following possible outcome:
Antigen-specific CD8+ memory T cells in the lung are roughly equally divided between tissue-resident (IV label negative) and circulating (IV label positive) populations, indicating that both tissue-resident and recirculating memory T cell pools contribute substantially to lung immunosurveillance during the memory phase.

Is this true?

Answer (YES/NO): NO